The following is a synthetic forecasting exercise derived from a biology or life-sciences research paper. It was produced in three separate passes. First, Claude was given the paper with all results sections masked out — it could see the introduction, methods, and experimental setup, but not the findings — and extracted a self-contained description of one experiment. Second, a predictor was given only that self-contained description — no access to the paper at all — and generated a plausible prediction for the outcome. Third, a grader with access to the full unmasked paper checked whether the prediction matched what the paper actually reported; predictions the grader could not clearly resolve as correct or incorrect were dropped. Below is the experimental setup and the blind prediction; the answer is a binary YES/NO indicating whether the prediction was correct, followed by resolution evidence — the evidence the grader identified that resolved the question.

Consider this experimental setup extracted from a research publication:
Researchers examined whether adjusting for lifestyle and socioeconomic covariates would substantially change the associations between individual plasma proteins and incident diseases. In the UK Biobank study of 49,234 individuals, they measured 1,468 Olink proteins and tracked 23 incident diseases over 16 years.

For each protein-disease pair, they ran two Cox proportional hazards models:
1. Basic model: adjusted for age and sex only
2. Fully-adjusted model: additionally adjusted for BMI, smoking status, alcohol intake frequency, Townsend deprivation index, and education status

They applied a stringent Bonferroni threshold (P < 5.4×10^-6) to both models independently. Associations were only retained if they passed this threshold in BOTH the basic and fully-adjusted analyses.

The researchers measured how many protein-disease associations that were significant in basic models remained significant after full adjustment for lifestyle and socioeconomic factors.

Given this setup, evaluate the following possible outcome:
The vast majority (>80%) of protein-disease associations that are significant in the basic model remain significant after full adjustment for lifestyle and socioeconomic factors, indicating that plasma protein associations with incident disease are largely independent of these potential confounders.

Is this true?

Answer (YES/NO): NO